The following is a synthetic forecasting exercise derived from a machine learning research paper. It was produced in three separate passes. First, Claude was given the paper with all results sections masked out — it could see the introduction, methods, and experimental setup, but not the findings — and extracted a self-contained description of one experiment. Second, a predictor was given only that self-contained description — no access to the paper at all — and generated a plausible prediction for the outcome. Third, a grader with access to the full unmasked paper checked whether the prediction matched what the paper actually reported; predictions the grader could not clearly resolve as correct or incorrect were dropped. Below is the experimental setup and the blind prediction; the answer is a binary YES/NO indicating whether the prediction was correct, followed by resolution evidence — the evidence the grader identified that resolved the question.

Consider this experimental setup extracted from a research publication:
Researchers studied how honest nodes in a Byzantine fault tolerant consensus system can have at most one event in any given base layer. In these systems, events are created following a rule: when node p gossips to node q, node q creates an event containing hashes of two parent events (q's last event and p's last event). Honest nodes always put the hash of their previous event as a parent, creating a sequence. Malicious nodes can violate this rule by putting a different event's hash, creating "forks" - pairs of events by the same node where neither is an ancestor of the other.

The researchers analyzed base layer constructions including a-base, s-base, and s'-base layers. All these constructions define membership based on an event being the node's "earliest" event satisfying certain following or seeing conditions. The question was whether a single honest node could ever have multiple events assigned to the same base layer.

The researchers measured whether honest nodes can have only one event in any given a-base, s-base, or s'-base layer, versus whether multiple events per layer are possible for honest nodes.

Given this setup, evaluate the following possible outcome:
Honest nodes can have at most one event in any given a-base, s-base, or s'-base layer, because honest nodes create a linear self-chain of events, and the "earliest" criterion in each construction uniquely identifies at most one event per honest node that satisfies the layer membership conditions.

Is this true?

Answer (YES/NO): YES